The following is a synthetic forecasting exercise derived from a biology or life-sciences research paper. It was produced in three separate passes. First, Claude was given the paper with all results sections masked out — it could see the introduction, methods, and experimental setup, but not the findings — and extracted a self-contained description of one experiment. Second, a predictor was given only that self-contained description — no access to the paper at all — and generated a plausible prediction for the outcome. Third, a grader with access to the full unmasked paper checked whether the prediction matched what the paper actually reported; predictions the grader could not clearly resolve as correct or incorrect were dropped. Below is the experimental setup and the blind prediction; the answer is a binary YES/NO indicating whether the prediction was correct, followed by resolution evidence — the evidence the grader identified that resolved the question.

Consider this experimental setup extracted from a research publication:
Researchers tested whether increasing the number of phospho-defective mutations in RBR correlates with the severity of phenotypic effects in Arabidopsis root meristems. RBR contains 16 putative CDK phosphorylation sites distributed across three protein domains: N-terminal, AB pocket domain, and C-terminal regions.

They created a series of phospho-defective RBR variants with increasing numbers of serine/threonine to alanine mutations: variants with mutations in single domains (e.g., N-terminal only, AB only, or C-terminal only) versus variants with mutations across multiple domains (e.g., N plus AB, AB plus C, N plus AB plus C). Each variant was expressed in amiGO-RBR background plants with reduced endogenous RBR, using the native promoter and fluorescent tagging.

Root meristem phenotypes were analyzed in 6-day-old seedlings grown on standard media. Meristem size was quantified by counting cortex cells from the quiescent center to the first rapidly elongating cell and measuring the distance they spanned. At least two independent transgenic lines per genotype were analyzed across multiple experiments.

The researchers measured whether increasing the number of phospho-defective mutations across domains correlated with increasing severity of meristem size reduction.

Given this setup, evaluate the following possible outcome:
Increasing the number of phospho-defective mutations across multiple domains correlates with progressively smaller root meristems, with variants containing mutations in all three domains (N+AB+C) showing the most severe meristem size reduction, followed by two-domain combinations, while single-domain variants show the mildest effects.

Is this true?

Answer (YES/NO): NO